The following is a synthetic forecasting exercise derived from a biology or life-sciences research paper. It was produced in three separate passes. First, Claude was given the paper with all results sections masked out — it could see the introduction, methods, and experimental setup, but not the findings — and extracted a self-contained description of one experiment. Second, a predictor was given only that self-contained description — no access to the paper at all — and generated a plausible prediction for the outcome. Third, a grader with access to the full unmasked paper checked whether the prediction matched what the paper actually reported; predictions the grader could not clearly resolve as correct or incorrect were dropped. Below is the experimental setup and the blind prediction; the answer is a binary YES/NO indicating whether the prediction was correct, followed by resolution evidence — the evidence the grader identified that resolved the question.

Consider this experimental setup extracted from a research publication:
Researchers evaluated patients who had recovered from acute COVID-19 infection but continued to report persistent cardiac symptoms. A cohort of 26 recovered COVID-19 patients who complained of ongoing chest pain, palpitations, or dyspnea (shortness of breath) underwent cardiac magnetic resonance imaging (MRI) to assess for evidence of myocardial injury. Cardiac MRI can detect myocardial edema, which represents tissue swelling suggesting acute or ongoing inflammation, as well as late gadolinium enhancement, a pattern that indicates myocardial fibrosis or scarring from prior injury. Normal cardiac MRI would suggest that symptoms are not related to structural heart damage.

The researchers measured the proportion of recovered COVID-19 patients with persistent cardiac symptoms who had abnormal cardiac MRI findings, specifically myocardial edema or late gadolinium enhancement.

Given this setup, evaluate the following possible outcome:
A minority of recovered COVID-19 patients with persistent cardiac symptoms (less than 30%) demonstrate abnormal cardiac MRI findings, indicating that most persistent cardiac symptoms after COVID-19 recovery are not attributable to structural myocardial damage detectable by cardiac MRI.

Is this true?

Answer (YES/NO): NO